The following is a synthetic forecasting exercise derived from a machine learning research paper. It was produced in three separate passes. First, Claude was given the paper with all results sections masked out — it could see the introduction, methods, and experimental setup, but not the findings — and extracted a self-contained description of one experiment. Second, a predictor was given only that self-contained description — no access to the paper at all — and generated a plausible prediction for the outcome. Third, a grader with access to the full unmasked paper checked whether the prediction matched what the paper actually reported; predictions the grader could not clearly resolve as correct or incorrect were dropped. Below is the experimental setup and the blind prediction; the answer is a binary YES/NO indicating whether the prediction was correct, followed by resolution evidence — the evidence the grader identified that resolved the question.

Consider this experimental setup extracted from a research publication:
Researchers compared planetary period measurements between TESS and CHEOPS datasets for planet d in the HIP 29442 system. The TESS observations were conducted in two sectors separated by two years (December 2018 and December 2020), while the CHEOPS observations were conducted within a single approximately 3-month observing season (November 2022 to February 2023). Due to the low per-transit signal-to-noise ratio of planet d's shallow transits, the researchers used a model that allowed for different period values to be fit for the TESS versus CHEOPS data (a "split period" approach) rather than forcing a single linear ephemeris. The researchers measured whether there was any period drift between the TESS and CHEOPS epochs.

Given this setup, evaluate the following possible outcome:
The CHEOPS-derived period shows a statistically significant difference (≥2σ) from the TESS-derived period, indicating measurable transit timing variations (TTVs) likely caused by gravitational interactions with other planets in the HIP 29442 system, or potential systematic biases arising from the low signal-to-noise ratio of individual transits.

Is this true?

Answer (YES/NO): NO